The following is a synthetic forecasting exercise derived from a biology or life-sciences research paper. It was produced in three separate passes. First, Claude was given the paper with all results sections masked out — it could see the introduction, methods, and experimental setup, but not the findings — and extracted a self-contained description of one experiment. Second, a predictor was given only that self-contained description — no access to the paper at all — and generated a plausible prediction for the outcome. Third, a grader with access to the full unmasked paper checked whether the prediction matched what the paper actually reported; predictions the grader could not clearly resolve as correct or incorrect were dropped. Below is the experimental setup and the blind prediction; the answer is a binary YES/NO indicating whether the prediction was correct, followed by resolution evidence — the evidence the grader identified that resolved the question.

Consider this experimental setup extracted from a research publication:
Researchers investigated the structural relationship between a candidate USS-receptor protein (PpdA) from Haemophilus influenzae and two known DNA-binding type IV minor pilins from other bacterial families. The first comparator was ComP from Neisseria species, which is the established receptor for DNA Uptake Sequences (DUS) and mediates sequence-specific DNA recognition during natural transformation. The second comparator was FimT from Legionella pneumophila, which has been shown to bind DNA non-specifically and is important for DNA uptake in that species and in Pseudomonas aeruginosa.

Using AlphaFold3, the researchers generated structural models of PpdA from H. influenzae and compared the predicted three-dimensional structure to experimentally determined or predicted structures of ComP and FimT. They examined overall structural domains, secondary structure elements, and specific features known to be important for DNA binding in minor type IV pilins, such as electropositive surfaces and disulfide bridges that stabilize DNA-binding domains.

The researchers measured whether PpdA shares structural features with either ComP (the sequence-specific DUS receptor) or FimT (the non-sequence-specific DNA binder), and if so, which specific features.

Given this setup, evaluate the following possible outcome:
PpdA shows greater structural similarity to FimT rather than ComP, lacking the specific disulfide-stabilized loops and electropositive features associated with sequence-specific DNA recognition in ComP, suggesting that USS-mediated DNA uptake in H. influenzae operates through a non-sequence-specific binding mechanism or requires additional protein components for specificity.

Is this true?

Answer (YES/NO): NO